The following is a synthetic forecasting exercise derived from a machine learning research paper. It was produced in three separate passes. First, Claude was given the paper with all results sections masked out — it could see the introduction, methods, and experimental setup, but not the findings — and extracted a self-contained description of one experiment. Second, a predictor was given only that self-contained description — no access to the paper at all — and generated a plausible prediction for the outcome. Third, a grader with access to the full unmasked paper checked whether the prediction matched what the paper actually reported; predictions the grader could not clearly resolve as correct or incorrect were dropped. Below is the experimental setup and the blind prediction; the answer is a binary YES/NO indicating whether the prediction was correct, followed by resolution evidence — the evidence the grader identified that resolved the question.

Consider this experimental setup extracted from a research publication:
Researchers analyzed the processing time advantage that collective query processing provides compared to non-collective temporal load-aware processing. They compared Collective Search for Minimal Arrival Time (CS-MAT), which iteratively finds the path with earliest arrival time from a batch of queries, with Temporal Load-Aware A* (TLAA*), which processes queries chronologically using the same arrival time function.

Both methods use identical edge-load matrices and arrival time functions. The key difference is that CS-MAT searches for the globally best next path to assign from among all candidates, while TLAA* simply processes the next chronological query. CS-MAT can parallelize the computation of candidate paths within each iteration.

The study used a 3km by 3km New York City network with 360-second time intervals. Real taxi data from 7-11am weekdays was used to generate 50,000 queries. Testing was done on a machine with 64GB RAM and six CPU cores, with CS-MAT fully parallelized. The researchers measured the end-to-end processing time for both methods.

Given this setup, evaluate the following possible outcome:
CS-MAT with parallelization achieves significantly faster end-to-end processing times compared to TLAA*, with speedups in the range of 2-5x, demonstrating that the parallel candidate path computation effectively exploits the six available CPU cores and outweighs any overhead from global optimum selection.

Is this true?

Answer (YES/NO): NO